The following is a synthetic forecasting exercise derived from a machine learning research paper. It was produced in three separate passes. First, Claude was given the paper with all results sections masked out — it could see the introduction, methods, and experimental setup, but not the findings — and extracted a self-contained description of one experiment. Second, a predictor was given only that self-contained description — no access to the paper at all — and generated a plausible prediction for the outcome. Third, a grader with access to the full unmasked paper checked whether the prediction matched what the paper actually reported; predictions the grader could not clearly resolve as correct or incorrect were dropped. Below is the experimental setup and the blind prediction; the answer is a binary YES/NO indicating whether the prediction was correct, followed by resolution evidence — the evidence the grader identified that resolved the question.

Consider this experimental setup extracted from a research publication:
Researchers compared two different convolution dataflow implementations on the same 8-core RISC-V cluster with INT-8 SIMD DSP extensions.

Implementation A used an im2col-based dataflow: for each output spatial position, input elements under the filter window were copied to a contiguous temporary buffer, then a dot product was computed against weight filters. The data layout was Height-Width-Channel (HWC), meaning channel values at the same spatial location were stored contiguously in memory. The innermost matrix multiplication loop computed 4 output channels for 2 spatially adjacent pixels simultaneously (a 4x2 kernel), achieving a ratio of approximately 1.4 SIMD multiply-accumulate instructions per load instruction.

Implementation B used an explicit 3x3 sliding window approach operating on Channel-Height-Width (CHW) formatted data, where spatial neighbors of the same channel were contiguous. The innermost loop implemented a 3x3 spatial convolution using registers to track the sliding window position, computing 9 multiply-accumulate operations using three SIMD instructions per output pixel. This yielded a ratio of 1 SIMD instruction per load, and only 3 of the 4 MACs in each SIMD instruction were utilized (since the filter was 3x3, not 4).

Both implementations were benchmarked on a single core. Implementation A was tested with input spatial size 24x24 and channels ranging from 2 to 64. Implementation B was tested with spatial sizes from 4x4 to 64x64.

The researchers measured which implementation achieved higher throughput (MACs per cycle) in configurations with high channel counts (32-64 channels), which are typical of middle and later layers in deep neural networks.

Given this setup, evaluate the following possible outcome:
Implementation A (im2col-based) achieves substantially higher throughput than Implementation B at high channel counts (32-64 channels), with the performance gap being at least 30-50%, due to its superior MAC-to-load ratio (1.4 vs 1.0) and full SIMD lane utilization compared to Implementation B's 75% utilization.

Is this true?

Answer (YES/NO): YES